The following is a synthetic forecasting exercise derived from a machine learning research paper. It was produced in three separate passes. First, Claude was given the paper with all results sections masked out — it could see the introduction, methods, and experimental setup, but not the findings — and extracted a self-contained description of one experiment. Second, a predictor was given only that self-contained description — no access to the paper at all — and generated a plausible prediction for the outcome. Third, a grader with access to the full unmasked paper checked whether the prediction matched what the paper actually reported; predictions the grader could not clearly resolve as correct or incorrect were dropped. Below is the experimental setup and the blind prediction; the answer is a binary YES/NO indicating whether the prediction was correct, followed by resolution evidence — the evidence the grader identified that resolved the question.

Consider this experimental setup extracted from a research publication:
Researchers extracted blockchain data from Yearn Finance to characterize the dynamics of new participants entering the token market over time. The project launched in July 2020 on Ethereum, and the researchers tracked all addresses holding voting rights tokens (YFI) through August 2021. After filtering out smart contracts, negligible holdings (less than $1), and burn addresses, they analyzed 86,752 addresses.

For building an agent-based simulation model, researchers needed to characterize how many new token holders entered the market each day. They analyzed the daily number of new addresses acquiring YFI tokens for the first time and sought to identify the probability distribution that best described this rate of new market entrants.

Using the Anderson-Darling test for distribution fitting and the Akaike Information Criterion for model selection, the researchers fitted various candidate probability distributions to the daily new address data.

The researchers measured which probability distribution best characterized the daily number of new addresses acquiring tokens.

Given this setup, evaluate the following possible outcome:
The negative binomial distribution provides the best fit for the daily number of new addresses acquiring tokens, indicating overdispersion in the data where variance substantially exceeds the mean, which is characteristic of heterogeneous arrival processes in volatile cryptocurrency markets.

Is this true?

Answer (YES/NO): NO